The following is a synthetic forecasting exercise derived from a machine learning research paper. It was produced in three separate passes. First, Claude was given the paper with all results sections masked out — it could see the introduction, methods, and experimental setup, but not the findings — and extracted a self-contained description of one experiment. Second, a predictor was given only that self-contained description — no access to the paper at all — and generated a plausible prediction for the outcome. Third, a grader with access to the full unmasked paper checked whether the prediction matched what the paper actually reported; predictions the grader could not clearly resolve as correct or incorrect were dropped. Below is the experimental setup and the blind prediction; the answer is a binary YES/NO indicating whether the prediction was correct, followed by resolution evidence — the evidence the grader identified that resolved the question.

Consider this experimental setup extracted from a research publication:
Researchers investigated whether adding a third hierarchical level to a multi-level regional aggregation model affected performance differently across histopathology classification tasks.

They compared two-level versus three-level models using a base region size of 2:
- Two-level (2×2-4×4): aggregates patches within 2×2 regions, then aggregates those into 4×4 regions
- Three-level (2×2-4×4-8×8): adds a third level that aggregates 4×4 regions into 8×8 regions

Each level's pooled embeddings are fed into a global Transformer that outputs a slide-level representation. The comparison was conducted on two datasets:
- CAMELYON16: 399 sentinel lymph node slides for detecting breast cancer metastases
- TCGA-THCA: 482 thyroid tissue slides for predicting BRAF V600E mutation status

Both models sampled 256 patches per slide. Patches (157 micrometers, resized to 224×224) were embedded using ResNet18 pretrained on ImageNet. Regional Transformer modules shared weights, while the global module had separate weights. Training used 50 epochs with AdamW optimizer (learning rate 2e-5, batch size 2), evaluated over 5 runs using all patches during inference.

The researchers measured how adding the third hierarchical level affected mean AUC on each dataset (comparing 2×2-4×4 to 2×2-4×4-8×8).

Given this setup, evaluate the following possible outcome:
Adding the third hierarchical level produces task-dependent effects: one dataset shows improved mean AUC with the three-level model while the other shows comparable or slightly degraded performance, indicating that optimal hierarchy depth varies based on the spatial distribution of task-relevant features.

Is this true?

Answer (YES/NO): YES